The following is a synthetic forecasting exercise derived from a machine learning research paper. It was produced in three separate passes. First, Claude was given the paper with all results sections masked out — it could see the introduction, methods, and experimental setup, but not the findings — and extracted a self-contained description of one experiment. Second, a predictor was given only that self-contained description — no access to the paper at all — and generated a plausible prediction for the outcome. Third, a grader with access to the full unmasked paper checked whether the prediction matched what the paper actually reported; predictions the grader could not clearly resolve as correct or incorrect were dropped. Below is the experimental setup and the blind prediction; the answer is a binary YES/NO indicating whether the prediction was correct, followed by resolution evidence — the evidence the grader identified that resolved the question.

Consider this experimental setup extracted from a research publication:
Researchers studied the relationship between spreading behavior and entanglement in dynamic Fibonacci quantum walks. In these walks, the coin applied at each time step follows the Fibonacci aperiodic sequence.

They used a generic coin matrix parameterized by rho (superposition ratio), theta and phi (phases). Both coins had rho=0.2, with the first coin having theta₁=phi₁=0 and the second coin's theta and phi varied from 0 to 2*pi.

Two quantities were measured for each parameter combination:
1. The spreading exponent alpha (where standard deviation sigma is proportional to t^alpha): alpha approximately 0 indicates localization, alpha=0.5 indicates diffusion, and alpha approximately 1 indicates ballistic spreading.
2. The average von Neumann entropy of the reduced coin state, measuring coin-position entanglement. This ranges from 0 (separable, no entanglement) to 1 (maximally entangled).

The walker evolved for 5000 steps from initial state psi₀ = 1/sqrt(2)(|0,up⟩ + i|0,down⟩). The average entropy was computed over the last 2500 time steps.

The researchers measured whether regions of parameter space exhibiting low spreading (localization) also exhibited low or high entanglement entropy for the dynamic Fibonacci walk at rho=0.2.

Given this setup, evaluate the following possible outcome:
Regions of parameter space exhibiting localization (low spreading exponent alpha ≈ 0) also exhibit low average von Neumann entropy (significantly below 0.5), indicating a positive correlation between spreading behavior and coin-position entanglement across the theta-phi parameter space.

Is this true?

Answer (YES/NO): NO